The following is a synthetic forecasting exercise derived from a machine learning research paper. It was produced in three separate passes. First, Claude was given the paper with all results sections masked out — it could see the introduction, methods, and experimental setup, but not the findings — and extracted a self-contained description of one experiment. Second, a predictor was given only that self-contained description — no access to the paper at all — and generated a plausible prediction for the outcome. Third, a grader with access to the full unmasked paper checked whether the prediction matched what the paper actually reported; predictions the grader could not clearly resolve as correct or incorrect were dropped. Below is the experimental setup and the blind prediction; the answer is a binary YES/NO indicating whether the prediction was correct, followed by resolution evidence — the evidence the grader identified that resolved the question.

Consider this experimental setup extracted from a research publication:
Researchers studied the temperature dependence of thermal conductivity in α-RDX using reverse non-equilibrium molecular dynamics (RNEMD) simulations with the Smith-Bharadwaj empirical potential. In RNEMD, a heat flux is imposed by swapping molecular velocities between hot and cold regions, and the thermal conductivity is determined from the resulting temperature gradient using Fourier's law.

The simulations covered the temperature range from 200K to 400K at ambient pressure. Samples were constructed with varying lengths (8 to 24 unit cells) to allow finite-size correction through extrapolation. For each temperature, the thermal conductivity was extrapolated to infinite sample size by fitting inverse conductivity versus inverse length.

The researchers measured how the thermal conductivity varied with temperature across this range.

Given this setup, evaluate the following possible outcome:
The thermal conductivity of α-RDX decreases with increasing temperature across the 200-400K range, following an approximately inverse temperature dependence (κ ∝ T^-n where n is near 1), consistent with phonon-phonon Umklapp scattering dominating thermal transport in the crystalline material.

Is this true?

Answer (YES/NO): YES